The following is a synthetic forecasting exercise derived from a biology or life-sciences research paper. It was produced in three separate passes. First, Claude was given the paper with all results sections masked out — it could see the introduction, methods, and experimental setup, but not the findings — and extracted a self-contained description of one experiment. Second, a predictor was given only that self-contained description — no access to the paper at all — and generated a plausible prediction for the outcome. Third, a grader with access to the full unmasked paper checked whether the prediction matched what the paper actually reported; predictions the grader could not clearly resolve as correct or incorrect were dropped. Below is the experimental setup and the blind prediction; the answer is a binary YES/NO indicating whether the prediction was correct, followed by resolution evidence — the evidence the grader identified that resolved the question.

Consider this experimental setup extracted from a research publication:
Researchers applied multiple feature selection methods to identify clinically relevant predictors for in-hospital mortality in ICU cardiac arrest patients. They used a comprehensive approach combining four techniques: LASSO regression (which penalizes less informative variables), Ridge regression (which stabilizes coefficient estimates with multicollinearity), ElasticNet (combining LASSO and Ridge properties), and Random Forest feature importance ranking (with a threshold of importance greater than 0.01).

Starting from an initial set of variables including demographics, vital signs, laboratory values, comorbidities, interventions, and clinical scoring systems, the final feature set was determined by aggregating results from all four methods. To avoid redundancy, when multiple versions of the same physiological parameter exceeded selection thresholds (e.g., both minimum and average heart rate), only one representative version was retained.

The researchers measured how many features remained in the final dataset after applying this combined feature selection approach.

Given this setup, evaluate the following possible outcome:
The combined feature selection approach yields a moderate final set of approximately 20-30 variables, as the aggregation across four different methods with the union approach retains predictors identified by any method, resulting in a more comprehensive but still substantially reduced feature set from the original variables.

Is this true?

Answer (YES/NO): NO